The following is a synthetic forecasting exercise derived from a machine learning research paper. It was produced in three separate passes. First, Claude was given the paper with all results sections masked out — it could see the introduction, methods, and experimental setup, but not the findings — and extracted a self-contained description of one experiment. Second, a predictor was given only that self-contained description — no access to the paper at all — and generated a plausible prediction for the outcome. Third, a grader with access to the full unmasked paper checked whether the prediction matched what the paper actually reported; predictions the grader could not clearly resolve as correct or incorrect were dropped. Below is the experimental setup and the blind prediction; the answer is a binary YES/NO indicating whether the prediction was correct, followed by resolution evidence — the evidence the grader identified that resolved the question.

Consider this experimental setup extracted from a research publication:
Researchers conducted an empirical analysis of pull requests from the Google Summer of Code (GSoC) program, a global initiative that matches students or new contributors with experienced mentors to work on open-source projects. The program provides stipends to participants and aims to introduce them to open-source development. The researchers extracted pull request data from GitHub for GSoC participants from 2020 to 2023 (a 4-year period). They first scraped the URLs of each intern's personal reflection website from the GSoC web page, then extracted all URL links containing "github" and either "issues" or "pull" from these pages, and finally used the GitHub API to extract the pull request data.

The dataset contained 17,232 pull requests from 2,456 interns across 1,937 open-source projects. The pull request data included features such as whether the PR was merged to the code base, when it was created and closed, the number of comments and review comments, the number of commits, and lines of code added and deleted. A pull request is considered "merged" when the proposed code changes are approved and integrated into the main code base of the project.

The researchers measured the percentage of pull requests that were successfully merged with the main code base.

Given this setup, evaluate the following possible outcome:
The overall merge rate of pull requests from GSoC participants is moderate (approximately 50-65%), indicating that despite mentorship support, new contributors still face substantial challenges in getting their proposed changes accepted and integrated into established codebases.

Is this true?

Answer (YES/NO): NO